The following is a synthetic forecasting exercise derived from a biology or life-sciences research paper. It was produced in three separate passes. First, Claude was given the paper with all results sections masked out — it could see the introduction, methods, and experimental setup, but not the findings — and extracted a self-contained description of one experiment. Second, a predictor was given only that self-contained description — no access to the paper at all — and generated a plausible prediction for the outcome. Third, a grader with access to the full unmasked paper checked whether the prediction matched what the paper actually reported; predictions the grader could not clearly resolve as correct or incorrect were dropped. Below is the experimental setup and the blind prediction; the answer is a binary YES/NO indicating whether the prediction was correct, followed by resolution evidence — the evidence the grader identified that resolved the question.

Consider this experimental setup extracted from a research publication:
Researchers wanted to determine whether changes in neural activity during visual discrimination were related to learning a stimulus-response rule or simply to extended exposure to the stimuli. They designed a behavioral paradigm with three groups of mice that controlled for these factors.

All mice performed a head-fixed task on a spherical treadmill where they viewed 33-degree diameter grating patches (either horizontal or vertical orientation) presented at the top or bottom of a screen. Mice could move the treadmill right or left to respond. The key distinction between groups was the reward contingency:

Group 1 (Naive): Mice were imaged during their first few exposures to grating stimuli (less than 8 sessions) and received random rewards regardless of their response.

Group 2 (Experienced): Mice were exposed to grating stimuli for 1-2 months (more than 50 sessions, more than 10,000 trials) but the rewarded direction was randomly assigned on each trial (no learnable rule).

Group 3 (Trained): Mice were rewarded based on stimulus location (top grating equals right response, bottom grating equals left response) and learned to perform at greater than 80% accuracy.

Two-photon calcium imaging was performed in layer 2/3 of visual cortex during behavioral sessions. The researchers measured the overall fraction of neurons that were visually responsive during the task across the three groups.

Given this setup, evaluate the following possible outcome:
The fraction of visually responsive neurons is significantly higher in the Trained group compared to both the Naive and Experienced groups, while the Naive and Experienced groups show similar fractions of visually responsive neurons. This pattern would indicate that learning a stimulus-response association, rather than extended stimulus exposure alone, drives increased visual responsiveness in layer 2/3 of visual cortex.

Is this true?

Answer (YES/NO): NO